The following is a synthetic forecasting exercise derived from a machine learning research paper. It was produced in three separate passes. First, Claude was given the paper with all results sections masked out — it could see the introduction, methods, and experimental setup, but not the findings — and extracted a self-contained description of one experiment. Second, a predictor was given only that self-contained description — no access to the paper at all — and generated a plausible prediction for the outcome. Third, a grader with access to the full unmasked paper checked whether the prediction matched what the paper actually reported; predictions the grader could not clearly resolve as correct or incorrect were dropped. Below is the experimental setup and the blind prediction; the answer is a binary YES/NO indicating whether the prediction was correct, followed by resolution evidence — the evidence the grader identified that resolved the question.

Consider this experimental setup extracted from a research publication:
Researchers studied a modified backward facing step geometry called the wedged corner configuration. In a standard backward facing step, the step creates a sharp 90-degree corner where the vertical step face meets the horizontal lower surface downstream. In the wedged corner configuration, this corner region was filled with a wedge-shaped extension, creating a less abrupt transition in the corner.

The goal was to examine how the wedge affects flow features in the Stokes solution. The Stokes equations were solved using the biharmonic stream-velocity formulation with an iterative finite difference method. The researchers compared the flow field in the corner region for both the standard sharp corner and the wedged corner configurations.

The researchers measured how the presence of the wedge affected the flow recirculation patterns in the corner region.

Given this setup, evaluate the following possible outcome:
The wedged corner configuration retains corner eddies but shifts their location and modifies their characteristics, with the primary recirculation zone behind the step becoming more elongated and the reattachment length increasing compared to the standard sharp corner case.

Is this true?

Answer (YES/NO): NO